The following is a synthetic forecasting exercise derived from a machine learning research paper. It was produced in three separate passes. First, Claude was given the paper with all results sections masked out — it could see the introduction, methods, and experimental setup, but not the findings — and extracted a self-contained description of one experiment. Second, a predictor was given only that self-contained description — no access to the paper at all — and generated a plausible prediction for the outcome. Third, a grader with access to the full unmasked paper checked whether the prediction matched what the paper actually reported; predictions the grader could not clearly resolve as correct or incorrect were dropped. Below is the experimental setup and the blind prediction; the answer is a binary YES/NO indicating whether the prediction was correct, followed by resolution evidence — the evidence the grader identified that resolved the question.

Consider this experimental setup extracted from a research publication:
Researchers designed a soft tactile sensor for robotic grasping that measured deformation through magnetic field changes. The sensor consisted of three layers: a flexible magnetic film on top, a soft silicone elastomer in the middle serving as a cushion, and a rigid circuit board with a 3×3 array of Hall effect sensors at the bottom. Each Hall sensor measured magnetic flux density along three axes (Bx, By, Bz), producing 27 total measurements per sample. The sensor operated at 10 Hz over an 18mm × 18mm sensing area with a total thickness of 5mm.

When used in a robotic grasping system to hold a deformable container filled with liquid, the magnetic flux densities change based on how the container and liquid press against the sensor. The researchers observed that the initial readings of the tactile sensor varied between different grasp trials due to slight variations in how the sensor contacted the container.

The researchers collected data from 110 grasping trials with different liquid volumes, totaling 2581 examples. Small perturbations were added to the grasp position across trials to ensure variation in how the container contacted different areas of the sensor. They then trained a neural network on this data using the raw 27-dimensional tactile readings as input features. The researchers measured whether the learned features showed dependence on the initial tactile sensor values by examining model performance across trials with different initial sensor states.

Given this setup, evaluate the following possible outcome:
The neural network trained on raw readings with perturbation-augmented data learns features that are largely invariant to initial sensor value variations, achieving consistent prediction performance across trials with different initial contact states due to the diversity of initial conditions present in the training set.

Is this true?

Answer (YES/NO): YES